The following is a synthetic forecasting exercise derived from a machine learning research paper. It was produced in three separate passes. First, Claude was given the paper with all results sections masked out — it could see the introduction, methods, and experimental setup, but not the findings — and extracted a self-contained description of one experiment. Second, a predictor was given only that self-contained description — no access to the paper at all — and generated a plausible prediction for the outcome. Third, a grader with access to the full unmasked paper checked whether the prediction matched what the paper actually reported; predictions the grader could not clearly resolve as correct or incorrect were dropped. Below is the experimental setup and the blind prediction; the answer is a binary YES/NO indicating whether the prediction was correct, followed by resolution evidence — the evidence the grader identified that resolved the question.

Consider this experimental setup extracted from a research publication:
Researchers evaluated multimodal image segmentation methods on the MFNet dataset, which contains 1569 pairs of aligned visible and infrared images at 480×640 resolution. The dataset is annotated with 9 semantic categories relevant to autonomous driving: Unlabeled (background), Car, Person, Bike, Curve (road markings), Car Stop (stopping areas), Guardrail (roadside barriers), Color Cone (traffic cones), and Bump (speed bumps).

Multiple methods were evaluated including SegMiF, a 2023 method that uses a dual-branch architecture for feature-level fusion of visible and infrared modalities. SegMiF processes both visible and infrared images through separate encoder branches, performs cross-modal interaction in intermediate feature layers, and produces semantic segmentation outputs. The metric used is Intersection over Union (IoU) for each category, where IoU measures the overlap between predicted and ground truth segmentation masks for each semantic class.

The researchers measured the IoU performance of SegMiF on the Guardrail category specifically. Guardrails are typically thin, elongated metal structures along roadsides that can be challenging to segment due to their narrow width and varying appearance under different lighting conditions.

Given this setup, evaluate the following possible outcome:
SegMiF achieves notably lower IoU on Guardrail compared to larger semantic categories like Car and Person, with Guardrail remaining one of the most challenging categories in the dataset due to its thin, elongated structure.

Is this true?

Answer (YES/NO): YES